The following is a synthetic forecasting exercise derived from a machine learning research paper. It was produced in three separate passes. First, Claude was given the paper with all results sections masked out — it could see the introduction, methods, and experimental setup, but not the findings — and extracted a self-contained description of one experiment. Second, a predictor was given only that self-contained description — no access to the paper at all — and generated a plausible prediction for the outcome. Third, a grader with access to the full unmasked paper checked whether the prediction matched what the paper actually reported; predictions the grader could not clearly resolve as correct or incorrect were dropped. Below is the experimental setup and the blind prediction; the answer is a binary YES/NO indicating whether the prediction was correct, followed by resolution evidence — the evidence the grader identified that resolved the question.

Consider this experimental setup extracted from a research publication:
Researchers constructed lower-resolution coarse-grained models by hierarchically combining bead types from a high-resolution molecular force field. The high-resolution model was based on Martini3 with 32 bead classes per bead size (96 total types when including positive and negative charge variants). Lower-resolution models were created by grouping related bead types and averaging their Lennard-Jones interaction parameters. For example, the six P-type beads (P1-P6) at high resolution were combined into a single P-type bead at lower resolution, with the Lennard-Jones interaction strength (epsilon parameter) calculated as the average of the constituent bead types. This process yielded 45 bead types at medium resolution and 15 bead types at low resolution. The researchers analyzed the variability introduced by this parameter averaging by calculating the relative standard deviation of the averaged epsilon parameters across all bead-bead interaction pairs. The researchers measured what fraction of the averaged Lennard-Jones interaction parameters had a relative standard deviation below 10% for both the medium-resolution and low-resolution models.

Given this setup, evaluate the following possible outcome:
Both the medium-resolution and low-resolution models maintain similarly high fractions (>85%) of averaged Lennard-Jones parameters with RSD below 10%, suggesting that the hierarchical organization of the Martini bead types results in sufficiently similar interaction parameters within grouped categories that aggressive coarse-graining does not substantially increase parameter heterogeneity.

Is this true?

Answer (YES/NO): NO